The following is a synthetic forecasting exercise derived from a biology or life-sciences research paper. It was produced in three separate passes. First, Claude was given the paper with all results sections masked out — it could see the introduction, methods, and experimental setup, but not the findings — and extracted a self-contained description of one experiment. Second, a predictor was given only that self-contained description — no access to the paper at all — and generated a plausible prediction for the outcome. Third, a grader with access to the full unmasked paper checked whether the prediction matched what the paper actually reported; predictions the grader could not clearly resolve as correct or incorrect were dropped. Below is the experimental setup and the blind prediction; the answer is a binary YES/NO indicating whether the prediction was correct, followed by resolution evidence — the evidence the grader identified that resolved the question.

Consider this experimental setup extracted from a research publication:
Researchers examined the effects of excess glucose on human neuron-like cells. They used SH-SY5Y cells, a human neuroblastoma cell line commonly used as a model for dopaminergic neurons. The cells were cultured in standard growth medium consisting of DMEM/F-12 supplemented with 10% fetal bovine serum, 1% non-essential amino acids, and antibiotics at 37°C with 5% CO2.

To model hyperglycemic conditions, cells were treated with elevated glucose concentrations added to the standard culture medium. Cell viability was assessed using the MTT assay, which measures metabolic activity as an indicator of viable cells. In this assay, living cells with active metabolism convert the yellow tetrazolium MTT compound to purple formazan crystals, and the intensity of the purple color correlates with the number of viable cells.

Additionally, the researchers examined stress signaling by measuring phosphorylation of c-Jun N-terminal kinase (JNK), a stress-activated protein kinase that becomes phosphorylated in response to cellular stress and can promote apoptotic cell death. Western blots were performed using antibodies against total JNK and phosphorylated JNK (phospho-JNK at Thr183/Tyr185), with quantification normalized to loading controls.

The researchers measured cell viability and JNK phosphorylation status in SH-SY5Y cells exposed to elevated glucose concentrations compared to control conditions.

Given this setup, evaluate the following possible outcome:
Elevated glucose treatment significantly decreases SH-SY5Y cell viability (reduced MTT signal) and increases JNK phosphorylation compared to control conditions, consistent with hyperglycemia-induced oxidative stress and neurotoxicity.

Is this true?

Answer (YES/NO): YES